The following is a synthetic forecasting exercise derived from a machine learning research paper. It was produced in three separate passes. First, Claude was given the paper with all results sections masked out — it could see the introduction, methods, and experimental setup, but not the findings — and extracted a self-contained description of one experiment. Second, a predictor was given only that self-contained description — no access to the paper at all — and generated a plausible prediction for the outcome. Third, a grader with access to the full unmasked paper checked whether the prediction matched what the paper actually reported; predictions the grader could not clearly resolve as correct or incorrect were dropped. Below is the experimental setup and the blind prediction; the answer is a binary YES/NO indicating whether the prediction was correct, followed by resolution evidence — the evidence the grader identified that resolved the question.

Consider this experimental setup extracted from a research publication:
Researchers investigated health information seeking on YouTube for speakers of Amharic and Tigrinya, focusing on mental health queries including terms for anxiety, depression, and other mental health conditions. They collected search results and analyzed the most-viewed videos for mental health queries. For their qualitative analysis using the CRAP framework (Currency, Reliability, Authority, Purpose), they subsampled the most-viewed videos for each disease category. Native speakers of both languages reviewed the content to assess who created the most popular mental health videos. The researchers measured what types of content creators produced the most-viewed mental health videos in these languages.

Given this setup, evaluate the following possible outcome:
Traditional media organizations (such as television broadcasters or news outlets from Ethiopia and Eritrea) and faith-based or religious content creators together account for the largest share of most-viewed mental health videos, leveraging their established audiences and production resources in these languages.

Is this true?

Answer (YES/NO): NO